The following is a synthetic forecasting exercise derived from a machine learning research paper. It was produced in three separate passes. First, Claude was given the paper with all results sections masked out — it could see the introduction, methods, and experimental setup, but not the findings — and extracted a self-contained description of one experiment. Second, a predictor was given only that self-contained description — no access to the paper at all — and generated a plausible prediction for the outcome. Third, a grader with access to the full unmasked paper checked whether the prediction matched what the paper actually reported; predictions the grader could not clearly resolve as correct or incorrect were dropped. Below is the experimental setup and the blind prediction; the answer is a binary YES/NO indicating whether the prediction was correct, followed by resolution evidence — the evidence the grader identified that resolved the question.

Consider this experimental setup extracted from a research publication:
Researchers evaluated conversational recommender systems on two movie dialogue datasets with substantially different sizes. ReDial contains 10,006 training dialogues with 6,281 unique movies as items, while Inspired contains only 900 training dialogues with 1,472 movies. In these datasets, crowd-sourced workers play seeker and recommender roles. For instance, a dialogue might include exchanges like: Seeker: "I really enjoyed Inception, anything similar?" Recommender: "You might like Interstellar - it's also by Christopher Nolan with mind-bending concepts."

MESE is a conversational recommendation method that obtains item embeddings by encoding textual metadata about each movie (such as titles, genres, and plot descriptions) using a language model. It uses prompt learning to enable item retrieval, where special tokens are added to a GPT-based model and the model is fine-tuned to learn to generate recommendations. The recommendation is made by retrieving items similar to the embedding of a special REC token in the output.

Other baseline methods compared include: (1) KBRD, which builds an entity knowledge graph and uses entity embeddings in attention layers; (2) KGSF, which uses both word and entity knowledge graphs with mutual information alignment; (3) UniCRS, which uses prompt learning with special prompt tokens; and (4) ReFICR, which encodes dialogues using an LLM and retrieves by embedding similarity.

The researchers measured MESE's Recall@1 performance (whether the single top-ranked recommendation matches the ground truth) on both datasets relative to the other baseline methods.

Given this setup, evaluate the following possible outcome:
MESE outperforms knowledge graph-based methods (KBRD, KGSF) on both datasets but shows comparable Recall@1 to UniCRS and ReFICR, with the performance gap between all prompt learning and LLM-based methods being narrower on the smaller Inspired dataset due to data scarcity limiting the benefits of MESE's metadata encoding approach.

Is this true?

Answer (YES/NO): NO